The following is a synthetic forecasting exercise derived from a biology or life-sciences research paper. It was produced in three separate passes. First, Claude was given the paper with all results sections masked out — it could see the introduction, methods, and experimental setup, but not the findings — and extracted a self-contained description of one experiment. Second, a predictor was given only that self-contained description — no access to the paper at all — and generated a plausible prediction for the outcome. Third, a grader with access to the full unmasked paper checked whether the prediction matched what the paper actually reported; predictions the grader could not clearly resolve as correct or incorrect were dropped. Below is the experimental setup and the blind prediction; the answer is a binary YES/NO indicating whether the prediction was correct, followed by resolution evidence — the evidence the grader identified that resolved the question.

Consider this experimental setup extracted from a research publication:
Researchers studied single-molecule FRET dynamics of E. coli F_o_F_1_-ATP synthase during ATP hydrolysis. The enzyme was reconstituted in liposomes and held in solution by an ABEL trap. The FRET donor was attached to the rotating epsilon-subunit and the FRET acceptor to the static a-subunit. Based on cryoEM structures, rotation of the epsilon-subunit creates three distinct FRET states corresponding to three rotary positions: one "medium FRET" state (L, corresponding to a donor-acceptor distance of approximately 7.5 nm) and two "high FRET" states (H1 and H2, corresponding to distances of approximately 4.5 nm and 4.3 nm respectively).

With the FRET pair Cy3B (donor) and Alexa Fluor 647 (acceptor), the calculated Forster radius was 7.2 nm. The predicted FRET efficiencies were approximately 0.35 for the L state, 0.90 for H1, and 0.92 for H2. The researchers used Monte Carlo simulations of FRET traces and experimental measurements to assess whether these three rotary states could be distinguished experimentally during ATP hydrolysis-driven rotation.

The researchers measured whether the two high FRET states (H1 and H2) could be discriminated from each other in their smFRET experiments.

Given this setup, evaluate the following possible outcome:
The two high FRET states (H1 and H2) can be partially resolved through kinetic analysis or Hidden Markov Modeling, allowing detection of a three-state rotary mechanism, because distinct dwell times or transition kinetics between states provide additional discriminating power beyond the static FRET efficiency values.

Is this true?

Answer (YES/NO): NO